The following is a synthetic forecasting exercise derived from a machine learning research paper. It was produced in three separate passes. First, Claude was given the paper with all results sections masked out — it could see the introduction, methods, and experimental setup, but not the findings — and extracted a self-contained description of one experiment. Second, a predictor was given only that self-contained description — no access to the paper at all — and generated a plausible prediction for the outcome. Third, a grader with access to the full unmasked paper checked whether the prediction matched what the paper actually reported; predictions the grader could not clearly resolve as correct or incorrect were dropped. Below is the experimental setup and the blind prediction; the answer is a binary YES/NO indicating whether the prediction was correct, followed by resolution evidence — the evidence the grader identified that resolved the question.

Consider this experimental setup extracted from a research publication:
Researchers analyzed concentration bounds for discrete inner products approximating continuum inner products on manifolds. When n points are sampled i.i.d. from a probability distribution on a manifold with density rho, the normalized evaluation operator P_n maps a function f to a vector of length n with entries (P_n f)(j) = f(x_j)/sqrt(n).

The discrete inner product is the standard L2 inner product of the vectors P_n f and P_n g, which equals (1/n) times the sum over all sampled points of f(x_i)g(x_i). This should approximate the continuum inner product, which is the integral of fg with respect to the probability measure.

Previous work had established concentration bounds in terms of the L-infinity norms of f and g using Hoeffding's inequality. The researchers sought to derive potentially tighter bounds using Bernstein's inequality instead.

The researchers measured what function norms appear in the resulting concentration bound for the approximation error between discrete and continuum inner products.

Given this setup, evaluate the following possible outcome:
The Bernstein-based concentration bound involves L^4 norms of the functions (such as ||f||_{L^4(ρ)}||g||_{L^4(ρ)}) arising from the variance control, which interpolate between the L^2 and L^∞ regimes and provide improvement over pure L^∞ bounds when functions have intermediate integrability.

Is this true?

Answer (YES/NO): YES